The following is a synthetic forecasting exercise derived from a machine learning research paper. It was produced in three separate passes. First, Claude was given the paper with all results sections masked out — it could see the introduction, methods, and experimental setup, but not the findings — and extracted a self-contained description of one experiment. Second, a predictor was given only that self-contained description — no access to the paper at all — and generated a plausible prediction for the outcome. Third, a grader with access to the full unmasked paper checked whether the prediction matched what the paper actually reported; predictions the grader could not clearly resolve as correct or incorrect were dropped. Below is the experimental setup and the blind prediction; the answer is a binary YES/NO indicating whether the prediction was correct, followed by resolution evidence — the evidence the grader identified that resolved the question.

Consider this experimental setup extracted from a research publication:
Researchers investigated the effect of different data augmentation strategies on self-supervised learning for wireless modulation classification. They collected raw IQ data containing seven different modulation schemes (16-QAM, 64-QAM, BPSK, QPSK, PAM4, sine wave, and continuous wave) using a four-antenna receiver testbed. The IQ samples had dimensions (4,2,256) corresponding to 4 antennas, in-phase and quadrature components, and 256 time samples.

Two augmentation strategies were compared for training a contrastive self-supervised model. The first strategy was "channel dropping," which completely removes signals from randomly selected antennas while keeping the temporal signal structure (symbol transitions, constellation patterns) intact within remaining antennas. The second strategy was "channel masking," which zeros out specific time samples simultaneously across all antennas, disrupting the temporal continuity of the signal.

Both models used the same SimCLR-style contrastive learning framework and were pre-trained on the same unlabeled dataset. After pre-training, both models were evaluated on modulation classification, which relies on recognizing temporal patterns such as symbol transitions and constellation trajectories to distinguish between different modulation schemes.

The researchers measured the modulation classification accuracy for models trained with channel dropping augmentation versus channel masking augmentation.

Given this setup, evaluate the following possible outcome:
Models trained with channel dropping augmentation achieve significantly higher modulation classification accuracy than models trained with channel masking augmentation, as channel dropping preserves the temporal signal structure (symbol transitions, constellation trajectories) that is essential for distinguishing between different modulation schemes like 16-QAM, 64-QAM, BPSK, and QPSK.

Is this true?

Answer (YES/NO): YES